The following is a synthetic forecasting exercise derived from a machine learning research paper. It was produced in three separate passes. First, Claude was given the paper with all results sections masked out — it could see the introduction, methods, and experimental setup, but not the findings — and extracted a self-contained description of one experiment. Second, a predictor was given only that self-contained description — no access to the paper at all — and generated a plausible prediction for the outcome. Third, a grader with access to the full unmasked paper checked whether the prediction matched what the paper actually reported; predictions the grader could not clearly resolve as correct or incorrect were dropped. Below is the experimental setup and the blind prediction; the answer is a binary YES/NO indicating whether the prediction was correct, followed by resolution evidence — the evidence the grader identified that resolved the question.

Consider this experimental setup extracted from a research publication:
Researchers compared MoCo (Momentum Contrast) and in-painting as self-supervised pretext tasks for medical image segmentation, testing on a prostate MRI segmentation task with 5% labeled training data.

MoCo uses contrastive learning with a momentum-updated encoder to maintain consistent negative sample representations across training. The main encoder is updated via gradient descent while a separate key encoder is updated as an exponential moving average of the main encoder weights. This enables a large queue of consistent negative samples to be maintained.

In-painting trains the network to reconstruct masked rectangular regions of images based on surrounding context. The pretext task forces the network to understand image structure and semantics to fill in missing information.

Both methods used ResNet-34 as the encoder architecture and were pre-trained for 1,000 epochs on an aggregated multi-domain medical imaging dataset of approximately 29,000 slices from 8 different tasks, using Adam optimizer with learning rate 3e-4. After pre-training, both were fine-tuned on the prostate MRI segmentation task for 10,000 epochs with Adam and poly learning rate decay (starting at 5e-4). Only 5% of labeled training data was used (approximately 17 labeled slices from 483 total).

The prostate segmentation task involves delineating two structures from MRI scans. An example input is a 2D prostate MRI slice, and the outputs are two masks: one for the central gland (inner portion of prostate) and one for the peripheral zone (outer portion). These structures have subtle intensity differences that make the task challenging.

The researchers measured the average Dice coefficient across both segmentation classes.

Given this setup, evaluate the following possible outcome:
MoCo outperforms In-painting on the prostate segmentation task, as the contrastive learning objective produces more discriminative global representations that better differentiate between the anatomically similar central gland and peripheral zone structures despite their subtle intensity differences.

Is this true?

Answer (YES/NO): YES